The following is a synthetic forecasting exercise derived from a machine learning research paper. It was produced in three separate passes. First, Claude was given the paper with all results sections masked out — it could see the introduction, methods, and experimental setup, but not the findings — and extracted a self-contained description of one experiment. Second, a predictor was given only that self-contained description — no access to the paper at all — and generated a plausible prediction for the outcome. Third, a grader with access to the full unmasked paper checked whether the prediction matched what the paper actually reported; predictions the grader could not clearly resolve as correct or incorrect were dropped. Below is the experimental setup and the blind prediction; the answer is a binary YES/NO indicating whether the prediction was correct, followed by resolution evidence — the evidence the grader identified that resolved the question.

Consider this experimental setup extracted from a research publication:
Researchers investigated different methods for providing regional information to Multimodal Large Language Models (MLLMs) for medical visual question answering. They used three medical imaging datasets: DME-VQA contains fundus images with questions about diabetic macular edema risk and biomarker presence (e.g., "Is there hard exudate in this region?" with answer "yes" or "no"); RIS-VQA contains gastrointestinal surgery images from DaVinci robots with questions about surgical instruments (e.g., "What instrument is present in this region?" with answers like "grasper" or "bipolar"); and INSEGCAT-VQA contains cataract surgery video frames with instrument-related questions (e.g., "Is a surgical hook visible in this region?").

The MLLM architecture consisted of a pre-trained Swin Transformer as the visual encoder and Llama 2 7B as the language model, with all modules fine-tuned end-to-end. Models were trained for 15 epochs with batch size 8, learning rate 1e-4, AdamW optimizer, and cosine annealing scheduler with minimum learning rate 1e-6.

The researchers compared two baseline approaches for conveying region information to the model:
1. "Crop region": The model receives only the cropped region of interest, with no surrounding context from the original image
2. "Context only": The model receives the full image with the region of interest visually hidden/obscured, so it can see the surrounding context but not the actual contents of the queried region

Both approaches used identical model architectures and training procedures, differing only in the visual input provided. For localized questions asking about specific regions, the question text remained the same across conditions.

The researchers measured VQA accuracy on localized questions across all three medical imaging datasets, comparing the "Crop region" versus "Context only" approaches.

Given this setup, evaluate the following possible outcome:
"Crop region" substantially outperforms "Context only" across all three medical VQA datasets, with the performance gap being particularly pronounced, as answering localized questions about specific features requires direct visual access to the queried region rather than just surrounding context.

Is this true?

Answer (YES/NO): NO